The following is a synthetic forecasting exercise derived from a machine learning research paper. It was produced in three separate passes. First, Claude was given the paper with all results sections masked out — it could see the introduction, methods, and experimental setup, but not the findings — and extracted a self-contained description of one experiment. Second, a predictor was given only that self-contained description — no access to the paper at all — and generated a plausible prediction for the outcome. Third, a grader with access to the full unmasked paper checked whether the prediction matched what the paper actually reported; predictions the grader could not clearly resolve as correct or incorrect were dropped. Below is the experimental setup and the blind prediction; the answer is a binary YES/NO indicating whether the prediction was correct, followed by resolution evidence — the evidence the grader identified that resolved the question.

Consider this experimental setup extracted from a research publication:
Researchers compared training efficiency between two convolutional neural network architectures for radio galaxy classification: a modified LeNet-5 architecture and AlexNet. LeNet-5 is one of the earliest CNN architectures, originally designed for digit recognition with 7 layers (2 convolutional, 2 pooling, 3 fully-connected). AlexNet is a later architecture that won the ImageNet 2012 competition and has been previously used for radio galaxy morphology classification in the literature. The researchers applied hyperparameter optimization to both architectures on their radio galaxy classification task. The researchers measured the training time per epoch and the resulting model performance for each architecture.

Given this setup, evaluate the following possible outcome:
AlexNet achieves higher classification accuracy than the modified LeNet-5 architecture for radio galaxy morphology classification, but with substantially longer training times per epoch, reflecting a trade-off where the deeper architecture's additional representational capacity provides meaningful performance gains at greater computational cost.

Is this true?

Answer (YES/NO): NO